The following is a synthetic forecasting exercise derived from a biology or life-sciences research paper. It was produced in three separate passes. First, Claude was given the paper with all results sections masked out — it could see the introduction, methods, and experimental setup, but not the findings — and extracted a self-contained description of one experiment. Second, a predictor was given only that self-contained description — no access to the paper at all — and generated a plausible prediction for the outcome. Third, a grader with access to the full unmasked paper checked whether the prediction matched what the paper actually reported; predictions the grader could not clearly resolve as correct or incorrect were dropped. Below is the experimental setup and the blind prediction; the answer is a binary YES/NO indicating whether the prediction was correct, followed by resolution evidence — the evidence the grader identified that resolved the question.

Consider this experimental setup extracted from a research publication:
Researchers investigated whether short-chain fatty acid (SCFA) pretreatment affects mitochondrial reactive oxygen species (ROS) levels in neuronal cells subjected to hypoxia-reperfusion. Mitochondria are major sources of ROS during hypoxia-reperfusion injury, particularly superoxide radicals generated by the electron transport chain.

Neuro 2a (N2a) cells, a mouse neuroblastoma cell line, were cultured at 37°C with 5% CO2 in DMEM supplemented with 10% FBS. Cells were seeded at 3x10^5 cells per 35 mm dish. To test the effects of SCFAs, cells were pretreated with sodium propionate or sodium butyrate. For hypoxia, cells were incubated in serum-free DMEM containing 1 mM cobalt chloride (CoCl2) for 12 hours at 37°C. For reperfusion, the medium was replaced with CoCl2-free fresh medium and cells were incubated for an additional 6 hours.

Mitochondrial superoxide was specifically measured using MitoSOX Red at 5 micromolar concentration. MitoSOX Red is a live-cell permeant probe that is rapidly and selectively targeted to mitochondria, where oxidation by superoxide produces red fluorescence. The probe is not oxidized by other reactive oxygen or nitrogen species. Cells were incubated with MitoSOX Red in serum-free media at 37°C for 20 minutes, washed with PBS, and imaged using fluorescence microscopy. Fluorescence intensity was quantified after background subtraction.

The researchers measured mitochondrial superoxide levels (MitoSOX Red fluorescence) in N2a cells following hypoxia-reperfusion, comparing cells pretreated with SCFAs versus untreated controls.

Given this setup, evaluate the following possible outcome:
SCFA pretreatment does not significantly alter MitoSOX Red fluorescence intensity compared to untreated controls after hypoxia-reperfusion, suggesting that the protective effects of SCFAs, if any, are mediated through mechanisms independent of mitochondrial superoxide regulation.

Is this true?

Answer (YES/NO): NO